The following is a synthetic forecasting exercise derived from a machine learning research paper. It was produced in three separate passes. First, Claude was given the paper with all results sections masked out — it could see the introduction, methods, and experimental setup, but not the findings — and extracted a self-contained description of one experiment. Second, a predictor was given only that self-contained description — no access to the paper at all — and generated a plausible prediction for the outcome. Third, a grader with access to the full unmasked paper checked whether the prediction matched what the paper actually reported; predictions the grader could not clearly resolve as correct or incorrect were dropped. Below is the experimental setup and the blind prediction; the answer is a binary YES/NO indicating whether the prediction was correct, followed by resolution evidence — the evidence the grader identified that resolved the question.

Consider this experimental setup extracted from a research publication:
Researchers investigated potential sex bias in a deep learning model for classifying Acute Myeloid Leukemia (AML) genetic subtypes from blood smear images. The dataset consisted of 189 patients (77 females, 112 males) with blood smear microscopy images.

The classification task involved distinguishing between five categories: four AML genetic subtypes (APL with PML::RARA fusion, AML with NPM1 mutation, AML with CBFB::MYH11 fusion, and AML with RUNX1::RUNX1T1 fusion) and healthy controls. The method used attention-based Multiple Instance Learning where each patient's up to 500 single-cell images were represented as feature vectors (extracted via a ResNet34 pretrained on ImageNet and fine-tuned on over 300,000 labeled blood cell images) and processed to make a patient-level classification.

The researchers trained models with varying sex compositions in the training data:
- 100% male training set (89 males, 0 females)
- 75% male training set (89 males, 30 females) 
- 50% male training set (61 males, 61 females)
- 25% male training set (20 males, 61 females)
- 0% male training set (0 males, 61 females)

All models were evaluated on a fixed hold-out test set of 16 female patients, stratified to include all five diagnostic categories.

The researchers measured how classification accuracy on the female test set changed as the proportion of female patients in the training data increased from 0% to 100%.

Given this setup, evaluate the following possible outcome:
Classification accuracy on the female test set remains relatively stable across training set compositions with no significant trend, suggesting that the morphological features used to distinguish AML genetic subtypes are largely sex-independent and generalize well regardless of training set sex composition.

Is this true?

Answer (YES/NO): NO